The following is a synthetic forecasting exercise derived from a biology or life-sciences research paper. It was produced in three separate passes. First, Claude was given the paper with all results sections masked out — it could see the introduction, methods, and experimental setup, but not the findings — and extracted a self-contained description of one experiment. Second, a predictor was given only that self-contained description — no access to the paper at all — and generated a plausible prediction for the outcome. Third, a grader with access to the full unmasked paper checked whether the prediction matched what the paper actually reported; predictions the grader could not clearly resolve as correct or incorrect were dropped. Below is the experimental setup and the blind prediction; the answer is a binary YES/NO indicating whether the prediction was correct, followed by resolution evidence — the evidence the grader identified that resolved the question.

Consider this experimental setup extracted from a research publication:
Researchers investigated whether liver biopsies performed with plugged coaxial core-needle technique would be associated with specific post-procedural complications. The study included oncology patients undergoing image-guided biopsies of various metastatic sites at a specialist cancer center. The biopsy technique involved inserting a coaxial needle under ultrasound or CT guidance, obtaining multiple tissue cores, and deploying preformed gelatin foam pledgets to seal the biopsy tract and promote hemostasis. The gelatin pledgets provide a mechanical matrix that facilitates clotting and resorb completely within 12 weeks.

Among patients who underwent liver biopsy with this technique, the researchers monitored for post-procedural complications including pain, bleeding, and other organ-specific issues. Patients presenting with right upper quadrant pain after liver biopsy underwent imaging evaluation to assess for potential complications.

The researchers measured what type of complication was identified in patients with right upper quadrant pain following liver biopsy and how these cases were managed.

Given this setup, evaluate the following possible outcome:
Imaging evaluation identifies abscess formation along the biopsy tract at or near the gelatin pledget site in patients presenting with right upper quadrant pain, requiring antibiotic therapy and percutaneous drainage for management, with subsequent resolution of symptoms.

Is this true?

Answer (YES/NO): NO